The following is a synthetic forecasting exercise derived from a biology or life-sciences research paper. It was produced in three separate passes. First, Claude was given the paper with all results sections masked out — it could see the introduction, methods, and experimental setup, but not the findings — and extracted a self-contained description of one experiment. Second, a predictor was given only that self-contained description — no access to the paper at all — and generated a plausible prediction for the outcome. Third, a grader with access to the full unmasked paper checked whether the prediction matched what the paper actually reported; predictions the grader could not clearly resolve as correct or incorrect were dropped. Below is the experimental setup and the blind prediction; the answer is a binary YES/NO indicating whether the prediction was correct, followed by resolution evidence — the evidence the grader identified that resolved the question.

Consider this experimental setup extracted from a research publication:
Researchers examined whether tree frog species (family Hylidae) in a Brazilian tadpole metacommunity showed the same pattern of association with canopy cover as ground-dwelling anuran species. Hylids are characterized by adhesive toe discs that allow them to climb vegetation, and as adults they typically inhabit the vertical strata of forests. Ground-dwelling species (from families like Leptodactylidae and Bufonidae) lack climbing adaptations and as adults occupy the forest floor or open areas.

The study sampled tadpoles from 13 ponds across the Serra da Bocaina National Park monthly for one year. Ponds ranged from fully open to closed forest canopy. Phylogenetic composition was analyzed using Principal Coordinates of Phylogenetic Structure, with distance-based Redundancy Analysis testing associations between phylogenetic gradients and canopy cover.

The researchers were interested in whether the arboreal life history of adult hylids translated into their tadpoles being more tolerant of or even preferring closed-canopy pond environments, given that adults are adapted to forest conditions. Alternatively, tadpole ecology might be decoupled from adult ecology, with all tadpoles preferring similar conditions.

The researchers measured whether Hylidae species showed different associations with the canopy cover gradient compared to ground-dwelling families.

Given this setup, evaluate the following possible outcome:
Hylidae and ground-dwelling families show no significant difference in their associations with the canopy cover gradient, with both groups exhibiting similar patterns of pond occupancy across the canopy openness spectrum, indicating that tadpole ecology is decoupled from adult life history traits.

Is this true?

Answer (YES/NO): NO